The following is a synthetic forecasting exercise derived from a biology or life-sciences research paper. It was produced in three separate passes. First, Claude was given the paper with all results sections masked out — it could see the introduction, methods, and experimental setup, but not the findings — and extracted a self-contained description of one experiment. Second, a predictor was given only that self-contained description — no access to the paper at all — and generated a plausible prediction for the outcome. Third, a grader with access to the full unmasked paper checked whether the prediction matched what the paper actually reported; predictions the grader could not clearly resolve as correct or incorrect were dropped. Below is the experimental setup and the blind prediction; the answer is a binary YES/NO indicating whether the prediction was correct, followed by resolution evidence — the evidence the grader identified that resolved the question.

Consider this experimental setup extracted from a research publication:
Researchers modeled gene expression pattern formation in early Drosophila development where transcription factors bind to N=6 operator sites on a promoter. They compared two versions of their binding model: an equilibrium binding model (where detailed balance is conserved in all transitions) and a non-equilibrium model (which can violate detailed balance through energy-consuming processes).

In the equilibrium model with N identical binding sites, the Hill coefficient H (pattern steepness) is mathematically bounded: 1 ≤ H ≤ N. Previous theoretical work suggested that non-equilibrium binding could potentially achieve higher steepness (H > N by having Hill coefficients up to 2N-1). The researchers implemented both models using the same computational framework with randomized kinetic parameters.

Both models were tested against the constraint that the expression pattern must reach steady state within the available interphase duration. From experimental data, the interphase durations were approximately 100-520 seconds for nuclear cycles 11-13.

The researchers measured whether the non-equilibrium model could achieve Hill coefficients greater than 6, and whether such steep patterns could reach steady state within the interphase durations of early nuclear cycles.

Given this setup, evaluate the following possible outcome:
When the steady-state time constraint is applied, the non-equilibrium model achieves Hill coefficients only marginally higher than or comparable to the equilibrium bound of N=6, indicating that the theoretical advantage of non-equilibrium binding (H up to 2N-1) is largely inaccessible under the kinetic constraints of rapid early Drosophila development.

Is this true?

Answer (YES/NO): YES